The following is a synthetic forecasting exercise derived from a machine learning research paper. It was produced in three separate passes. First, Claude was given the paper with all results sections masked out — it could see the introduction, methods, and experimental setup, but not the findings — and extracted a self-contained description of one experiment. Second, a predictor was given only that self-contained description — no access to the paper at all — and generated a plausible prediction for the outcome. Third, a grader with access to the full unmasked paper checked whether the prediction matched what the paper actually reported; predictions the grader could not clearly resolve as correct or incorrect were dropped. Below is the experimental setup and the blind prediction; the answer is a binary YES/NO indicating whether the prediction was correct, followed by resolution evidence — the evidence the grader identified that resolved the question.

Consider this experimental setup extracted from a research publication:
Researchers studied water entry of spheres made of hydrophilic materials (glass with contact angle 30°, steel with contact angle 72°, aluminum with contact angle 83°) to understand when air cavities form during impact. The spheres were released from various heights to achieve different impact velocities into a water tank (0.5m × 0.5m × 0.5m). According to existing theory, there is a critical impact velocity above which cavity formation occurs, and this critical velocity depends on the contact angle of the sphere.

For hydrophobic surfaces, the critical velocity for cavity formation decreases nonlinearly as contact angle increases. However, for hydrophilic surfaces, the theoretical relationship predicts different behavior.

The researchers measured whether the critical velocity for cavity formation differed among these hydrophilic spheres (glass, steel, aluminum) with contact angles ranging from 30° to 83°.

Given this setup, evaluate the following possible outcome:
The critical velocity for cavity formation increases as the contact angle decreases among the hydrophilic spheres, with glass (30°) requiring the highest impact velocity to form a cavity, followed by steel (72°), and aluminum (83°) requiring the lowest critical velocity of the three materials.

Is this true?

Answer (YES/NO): NO